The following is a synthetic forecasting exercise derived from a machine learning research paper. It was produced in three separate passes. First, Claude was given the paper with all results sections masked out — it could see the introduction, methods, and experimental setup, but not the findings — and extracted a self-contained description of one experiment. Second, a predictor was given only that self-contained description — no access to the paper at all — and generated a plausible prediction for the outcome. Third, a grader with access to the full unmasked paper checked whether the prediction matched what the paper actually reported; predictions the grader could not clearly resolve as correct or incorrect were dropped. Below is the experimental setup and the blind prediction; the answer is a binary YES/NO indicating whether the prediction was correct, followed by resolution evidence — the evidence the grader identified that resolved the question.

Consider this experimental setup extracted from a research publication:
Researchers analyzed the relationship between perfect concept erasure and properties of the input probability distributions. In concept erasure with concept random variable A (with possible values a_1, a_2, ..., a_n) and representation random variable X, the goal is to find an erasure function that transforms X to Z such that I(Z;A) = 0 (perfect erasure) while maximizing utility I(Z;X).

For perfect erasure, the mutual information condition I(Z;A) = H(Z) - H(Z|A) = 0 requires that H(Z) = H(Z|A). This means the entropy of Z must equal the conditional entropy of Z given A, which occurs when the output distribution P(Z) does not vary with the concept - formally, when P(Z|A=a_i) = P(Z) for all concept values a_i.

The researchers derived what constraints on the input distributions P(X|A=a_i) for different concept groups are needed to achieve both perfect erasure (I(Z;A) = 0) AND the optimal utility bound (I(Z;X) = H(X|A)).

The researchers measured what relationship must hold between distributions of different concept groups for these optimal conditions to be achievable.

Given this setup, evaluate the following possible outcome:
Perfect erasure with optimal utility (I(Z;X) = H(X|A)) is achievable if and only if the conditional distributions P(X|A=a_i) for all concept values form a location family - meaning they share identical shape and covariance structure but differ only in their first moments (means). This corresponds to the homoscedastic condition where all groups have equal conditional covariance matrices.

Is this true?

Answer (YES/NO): NO